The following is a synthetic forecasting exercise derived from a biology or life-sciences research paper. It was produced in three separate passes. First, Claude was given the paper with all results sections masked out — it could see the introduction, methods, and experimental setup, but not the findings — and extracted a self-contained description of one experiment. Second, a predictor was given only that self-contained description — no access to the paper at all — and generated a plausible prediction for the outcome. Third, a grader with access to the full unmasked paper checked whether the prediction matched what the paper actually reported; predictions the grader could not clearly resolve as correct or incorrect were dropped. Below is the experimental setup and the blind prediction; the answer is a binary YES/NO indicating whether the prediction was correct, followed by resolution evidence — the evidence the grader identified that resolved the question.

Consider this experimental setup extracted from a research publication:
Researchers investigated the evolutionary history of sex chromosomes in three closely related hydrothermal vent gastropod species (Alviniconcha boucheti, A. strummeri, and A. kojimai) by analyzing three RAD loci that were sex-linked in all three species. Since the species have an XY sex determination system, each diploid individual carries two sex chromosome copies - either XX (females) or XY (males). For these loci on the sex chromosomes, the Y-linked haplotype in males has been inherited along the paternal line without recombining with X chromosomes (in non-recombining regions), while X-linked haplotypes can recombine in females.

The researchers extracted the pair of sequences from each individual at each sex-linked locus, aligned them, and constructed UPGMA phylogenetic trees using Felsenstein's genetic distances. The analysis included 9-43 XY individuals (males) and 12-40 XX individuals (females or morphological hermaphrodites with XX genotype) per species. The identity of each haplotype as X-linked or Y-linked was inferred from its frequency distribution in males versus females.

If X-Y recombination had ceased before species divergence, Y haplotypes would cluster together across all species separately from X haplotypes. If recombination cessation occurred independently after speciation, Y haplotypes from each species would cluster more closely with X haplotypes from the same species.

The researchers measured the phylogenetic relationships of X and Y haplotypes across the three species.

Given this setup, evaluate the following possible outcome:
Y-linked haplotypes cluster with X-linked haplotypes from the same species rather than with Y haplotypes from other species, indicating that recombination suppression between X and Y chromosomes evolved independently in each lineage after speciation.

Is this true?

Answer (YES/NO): YES